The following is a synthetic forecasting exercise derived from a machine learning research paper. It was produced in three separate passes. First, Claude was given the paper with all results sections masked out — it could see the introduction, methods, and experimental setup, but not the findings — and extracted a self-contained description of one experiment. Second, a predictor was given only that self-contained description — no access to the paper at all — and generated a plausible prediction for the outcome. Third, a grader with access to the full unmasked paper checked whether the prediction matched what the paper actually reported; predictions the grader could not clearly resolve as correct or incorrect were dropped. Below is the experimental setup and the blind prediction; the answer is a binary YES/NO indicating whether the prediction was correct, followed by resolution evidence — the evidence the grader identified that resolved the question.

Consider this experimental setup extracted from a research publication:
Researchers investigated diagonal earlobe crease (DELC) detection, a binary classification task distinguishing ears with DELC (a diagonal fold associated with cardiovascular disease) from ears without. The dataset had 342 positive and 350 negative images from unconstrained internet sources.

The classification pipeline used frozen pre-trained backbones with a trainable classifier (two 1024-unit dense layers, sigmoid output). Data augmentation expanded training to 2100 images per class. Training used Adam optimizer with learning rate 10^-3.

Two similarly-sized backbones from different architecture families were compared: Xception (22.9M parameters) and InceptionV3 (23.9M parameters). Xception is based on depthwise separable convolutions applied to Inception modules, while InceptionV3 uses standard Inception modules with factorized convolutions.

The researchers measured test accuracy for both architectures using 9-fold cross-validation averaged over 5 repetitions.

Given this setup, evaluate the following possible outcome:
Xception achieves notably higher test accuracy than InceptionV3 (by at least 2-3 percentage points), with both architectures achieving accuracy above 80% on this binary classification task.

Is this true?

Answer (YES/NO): NO